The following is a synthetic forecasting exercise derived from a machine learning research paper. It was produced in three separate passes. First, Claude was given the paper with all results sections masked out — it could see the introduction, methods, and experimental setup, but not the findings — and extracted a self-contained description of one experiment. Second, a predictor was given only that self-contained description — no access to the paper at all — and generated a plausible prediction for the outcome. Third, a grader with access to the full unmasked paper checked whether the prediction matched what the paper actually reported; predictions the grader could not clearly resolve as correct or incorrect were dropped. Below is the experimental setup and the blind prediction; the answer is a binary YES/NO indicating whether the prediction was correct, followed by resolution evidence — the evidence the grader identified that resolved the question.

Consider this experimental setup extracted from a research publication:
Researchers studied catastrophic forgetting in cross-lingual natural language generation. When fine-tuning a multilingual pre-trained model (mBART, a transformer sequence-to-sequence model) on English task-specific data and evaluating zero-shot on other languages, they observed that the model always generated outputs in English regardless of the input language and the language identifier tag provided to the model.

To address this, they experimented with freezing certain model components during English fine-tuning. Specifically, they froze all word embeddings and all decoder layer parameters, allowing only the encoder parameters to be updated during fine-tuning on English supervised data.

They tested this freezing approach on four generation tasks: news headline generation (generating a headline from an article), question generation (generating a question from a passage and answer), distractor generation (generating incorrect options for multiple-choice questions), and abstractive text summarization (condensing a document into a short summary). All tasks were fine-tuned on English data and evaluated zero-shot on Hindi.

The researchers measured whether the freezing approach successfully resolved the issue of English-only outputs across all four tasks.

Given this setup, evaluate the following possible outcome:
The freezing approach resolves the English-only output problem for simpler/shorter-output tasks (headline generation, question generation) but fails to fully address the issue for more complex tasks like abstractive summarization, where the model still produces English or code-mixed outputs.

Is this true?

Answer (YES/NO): YES